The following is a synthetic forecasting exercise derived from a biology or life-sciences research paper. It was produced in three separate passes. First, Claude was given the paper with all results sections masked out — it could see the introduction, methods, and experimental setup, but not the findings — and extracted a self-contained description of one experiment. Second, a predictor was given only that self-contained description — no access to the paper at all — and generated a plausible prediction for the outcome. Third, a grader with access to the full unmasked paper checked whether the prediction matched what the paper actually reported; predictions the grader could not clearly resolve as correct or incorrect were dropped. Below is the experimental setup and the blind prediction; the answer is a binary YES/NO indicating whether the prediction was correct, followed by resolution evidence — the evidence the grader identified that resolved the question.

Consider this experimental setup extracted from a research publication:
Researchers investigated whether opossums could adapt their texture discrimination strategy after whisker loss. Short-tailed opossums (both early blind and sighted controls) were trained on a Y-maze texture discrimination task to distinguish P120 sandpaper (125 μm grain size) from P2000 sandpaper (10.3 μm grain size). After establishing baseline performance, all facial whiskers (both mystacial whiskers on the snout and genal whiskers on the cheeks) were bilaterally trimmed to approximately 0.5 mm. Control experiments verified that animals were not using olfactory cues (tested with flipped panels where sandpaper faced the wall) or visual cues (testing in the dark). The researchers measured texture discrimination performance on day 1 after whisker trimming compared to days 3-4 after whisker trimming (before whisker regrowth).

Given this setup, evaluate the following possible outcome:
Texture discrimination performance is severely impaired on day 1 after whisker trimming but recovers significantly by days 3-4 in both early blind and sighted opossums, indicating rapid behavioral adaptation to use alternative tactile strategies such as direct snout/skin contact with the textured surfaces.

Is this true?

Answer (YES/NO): YES